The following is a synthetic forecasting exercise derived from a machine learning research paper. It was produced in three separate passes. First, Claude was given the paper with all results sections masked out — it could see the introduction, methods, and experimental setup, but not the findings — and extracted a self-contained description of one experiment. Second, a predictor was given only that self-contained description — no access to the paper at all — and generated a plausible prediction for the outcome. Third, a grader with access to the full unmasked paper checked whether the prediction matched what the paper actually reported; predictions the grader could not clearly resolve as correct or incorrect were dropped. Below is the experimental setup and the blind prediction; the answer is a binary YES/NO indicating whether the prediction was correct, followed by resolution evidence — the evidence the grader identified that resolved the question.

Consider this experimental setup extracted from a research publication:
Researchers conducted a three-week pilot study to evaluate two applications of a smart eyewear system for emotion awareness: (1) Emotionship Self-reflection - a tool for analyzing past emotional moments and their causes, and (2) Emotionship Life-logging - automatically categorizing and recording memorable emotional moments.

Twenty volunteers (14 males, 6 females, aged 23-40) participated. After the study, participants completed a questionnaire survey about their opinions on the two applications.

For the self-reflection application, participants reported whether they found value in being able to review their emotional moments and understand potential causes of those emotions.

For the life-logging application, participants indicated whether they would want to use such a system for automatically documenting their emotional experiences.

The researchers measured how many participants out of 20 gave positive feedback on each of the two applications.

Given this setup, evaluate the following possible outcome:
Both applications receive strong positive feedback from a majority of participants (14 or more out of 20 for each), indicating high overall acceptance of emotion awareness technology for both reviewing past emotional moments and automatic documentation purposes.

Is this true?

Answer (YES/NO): YES